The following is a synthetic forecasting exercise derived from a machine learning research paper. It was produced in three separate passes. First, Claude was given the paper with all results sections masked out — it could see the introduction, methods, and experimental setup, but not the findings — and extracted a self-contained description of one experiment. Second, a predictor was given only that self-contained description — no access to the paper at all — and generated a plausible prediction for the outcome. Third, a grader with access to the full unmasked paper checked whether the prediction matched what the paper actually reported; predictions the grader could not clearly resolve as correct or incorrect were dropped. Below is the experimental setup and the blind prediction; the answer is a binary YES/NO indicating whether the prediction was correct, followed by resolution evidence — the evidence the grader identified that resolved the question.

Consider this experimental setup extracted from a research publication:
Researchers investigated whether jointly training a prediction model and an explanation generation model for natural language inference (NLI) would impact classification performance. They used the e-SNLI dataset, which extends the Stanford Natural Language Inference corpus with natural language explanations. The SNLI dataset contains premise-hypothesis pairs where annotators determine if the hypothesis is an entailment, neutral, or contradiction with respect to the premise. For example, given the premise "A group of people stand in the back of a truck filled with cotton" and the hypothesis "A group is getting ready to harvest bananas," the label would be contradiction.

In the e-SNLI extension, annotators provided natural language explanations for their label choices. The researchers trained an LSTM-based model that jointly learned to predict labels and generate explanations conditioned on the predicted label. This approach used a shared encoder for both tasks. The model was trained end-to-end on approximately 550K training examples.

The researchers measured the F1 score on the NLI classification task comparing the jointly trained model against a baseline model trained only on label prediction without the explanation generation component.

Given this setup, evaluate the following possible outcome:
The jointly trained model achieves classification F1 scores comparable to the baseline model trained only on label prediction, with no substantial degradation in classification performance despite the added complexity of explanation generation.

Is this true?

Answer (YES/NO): NO